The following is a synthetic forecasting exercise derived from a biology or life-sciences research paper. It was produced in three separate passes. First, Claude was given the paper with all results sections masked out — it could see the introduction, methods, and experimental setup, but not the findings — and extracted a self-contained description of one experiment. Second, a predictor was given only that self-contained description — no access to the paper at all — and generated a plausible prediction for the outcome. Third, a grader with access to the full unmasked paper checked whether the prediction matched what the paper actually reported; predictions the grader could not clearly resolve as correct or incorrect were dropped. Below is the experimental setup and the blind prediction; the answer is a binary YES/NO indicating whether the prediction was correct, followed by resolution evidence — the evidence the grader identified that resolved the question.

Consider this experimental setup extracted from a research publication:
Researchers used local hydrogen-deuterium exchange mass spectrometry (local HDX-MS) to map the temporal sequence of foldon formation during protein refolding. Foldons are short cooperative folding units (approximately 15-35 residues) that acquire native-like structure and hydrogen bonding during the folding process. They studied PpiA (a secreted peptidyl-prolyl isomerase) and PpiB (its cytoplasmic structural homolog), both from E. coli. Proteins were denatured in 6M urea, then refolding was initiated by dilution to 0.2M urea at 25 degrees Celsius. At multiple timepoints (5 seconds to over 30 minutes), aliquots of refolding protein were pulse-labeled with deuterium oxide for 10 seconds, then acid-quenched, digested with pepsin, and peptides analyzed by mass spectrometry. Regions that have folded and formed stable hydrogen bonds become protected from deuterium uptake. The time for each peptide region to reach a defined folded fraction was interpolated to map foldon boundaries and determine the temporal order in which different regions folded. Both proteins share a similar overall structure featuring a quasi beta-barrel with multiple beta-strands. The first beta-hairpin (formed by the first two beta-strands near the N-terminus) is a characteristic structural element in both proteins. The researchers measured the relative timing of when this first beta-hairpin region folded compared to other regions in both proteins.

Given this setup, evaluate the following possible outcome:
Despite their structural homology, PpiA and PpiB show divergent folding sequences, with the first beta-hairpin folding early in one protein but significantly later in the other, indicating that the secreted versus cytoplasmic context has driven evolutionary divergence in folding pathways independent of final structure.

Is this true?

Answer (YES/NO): NO